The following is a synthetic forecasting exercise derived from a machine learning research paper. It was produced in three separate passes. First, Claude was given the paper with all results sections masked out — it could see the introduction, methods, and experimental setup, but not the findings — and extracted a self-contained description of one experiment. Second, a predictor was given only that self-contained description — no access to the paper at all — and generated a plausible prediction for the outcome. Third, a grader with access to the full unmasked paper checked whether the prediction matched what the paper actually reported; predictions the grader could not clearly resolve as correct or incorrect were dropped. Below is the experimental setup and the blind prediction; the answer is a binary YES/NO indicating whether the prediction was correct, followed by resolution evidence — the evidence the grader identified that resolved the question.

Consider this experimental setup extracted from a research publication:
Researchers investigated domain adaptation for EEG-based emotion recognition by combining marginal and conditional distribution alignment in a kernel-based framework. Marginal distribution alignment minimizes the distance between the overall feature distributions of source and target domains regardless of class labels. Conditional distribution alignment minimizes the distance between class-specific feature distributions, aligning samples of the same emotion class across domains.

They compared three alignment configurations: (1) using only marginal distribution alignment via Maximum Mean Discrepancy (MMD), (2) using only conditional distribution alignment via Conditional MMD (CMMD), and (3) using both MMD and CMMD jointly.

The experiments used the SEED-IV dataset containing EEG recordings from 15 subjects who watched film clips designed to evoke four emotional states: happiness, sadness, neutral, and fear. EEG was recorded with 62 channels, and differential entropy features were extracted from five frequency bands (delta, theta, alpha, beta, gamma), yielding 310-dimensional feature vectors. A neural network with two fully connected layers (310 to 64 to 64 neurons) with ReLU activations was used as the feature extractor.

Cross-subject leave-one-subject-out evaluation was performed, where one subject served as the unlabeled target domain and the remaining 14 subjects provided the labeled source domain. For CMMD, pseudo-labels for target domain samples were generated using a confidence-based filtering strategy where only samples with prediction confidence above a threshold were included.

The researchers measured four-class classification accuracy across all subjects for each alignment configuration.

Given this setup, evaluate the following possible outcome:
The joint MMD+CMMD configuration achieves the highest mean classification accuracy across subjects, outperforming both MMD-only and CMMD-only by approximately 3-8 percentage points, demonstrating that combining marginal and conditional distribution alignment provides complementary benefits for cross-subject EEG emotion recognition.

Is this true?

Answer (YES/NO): NO